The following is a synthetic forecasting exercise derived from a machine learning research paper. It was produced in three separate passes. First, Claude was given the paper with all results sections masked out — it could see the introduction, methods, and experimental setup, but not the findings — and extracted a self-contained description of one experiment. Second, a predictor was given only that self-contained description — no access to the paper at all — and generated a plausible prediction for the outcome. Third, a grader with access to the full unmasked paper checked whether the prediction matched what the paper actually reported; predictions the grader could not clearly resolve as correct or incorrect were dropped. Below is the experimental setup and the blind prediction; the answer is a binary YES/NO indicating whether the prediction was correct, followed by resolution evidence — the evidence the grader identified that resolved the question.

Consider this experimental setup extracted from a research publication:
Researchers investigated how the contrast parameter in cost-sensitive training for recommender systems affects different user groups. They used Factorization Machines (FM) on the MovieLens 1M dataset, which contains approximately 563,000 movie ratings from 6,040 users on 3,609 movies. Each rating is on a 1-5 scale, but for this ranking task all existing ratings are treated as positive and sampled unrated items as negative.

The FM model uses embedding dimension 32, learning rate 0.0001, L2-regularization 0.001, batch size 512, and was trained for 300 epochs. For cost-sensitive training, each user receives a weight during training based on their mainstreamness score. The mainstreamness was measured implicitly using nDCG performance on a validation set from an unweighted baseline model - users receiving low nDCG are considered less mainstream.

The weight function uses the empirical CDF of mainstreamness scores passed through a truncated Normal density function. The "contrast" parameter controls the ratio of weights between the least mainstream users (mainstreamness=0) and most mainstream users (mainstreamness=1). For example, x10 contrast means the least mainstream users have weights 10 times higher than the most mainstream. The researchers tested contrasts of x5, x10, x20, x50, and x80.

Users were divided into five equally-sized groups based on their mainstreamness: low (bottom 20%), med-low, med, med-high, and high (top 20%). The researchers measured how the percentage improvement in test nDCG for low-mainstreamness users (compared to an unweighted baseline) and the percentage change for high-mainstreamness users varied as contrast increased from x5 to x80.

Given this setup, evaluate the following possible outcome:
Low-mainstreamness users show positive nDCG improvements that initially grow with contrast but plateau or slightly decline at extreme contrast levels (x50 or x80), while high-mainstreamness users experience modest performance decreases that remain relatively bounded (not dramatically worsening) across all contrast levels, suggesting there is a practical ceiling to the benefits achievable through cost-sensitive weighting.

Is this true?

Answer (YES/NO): NO